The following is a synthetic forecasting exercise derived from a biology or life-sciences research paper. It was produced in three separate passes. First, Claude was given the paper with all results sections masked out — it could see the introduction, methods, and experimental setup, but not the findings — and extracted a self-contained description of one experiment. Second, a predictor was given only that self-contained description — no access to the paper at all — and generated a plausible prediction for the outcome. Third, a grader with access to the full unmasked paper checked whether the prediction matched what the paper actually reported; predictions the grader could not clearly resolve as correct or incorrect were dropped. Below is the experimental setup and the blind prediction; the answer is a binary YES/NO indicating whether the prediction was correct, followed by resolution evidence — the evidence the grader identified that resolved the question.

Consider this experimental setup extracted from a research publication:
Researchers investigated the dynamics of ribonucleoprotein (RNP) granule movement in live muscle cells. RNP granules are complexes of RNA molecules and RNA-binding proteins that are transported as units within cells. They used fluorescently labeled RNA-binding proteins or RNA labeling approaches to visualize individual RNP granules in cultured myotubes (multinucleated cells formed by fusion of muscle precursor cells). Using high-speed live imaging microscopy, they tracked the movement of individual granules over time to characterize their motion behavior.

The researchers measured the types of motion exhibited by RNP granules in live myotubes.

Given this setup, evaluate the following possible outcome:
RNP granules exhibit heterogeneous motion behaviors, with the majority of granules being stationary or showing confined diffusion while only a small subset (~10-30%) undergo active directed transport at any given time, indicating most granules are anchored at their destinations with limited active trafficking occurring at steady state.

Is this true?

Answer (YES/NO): YES